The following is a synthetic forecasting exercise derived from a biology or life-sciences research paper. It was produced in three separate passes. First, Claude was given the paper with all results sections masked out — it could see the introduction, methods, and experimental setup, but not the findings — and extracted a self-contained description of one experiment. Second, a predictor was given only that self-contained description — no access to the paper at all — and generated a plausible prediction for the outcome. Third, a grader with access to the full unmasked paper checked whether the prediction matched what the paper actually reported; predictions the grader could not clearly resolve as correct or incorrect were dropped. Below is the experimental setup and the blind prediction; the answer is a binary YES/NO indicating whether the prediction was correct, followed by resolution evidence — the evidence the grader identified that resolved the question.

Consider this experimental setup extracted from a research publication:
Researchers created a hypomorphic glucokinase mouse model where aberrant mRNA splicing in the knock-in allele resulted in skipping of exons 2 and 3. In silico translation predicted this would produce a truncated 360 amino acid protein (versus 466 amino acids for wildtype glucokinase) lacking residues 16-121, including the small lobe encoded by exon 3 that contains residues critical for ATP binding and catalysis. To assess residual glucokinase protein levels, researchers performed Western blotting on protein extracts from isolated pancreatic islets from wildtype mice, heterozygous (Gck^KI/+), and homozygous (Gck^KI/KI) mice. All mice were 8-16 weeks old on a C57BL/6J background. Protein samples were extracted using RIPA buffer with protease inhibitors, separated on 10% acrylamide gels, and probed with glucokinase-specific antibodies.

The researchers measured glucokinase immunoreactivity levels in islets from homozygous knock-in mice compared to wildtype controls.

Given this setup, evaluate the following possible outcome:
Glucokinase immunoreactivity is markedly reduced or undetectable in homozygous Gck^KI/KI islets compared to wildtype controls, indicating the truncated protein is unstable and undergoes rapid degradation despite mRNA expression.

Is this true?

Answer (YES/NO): NO